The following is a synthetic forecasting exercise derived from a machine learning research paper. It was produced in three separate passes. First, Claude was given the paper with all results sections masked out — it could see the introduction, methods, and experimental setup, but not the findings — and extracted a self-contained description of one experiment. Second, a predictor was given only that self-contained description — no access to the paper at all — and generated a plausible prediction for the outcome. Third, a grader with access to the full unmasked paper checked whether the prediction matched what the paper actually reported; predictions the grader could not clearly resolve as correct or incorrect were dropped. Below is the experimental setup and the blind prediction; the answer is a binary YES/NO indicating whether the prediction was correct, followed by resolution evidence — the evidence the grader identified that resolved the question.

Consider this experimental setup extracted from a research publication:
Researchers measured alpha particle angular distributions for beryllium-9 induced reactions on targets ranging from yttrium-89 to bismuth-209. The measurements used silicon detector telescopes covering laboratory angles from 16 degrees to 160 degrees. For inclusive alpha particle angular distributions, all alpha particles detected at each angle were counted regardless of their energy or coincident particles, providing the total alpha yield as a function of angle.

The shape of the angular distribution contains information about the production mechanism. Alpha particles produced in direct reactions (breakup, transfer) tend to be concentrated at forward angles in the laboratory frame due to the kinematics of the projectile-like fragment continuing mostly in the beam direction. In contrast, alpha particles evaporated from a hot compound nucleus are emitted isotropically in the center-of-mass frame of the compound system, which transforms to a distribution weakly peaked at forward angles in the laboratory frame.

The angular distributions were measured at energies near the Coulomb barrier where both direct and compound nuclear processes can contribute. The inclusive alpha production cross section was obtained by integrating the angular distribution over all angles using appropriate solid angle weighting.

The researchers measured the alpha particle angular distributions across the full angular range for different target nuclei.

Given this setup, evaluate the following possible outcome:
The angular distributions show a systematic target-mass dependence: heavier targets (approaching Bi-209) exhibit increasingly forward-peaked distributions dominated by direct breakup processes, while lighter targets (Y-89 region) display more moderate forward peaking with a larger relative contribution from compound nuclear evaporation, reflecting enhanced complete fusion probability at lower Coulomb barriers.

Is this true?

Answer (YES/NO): NO